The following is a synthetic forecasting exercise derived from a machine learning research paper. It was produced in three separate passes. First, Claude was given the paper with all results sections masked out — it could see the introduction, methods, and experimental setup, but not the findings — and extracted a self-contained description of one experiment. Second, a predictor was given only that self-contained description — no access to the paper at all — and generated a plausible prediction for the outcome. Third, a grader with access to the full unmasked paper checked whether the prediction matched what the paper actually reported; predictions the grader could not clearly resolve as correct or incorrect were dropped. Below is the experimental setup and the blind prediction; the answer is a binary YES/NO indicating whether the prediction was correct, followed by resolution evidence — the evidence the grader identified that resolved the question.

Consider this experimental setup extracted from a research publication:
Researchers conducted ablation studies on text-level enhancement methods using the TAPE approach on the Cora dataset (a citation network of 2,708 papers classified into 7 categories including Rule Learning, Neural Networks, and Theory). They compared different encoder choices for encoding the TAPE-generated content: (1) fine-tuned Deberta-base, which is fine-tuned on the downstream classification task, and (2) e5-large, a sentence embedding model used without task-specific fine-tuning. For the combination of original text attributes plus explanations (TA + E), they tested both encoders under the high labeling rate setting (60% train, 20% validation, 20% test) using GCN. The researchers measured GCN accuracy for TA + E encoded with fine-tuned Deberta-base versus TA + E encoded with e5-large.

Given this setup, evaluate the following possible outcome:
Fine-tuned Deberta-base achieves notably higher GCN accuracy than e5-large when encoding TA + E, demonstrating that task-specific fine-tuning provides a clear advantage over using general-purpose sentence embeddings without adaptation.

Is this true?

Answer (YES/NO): NO